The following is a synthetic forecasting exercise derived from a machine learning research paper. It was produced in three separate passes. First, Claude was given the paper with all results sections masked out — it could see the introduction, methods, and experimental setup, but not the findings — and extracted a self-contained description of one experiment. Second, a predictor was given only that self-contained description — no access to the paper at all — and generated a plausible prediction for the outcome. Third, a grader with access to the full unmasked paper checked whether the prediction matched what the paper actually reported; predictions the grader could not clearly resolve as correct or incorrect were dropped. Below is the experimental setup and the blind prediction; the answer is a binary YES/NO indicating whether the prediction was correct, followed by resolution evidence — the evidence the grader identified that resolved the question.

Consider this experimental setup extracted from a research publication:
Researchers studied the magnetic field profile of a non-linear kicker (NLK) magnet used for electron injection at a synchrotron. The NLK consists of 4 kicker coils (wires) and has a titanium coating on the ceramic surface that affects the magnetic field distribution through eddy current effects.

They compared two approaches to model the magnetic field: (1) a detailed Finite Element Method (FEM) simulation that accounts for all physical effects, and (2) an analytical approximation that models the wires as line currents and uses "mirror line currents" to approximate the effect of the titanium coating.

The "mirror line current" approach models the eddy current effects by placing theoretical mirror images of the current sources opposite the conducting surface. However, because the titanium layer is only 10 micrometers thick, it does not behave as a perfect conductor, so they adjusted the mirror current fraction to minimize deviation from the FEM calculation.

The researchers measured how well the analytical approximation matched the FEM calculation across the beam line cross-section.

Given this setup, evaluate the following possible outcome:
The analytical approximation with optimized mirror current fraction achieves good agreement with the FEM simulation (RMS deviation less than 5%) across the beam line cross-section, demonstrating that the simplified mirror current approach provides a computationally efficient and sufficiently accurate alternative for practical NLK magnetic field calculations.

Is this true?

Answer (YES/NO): NO